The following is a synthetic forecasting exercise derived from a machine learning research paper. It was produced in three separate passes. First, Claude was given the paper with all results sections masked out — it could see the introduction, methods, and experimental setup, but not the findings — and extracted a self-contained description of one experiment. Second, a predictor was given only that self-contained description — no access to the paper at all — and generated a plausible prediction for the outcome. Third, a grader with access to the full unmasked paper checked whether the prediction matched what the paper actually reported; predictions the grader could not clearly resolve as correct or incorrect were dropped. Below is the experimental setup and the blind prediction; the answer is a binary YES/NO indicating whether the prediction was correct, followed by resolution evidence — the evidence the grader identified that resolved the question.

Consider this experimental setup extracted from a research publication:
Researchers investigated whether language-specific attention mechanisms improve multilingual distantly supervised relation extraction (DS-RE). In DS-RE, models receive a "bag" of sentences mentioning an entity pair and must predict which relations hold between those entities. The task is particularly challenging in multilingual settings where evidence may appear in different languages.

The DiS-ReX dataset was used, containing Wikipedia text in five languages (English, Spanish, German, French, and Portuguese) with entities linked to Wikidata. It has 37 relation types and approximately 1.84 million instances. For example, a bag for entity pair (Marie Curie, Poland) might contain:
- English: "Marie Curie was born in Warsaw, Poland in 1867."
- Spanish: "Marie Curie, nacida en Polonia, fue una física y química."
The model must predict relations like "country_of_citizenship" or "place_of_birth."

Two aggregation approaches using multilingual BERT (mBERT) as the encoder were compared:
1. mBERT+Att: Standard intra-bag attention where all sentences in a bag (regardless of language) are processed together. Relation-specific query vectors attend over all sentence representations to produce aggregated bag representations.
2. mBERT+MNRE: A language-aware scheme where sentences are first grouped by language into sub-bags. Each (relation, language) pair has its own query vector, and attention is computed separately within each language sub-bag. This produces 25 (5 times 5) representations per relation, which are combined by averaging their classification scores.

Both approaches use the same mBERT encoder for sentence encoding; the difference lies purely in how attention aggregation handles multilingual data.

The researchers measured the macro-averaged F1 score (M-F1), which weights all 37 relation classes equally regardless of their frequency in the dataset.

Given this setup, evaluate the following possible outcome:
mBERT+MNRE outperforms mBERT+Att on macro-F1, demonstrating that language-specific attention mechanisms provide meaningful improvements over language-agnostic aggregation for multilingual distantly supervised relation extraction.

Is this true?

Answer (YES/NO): YES